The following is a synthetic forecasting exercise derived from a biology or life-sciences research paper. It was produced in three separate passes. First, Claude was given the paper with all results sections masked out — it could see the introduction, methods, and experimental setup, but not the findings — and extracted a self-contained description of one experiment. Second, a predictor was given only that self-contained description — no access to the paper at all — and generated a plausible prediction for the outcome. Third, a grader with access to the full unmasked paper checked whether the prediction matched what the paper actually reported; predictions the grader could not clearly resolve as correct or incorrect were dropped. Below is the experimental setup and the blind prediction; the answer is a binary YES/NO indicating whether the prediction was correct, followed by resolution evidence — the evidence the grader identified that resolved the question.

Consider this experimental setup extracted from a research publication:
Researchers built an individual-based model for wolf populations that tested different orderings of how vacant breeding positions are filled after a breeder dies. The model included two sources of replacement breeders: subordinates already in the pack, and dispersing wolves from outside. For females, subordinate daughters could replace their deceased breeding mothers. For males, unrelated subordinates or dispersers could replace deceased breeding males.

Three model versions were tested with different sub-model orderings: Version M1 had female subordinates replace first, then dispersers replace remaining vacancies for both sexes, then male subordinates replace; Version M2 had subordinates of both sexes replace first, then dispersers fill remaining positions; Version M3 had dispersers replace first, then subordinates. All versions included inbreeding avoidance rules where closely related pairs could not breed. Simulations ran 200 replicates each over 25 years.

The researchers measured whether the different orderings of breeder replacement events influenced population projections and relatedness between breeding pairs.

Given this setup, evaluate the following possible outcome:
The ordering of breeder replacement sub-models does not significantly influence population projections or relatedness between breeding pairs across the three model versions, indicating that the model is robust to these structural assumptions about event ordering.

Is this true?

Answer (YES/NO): NO